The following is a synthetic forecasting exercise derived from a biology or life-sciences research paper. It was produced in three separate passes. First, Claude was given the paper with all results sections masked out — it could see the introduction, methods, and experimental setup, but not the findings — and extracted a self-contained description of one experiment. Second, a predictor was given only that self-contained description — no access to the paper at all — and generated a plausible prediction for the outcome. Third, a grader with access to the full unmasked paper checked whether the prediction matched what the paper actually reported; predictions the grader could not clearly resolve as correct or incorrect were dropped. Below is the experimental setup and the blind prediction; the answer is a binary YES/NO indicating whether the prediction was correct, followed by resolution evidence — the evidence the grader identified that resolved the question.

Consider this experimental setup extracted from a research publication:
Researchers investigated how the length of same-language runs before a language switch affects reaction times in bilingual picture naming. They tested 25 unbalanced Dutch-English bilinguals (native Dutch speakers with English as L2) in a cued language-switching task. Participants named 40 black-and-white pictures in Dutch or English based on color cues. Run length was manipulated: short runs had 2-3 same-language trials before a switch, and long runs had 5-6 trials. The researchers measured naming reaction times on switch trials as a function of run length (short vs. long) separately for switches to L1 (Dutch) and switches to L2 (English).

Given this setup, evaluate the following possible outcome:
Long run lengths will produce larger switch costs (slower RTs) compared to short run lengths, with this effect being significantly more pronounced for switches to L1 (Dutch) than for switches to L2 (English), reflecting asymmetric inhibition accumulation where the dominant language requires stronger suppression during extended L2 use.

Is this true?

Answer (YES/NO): NO